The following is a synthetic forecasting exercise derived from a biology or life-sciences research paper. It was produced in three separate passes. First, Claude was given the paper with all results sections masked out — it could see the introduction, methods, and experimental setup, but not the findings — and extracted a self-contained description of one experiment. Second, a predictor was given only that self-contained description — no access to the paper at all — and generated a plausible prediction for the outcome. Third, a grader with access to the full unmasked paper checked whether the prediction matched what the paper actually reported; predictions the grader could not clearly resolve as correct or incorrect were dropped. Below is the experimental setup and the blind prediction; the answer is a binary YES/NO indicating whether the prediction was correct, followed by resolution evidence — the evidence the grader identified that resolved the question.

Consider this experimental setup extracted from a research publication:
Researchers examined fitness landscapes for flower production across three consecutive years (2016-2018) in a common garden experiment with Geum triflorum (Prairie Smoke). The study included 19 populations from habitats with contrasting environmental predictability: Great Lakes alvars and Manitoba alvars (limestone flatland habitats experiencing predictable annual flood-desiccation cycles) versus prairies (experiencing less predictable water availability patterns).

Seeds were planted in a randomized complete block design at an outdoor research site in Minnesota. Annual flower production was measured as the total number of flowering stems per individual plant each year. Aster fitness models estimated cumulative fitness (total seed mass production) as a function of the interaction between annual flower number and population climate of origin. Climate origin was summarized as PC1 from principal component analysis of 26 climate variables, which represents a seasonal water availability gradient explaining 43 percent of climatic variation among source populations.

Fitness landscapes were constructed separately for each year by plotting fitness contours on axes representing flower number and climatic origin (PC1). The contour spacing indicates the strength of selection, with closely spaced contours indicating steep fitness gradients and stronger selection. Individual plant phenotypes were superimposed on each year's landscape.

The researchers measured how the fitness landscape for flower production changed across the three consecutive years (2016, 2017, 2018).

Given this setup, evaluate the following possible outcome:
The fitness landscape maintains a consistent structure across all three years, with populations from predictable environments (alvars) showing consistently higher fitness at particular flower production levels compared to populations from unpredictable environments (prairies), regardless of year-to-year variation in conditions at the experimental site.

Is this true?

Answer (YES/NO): NO